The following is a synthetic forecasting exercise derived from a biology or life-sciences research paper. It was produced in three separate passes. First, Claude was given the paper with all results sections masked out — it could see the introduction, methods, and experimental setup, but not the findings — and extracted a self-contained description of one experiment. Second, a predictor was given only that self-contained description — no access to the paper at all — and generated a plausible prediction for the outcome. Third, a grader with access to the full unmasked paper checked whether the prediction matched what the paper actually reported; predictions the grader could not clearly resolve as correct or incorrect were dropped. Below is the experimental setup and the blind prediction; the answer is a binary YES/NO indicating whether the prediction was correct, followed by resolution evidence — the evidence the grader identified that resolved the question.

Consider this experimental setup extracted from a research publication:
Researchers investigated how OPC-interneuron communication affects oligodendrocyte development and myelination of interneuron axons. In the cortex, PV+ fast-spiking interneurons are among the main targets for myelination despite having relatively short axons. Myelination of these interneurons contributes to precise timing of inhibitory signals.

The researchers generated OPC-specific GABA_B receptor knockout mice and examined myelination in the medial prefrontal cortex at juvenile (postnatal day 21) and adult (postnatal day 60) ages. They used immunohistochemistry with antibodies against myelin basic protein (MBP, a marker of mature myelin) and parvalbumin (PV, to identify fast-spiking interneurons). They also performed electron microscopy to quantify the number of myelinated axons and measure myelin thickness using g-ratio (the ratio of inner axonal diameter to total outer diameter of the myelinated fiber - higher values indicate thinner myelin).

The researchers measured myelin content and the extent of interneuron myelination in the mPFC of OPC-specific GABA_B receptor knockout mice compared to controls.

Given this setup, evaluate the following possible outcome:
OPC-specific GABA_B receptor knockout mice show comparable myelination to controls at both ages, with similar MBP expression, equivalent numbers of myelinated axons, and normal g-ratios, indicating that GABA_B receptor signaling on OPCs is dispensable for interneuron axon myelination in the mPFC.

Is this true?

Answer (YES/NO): NO